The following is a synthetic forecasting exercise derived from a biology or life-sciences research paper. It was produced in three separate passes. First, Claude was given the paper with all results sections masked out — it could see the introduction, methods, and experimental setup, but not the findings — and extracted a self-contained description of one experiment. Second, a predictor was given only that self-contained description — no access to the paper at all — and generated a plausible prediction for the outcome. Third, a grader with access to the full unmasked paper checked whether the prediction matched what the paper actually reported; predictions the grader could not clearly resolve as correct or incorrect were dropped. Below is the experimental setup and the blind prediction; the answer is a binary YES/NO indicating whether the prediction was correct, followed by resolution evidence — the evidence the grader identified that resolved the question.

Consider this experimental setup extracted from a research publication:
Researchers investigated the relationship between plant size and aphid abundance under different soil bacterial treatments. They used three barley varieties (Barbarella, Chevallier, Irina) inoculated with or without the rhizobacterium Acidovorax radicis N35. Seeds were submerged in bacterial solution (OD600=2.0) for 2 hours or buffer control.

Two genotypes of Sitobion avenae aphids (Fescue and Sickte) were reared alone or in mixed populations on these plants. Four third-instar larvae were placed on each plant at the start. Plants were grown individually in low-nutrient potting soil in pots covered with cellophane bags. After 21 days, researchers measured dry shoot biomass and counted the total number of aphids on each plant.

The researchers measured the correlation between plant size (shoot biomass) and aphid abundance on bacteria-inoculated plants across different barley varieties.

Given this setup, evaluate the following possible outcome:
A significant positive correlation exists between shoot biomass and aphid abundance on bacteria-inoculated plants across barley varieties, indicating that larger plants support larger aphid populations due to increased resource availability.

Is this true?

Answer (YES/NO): NO